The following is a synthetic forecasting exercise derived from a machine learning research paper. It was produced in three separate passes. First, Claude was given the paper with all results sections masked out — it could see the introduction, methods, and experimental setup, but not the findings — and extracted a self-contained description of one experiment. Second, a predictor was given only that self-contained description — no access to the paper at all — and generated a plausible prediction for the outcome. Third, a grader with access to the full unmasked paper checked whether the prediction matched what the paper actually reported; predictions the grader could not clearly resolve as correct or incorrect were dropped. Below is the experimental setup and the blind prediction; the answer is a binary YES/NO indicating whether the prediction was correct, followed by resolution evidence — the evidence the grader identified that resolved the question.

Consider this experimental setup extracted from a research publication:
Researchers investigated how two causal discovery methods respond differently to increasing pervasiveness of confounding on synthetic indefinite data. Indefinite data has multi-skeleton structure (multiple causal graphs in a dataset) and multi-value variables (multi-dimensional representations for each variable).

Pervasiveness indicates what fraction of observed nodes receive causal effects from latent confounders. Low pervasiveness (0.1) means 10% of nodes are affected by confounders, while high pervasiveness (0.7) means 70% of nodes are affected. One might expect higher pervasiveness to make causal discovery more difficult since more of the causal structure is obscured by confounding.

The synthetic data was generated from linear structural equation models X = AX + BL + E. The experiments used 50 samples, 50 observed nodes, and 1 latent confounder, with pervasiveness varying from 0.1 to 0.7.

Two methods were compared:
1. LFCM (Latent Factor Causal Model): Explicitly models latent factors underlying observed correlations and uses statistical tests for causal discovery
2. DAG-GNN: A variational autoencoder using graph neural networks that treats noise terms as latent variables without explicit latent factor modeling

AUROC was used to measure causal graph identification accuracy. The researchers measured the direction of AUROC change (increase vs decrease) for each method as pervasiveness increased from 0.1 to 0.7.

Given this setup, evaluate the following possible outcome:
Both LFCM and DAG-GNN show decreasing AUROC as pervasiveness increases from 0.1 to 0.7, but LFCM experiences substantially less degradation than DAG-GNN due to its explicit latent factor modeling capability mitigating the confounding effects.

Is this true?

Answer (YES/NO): NO